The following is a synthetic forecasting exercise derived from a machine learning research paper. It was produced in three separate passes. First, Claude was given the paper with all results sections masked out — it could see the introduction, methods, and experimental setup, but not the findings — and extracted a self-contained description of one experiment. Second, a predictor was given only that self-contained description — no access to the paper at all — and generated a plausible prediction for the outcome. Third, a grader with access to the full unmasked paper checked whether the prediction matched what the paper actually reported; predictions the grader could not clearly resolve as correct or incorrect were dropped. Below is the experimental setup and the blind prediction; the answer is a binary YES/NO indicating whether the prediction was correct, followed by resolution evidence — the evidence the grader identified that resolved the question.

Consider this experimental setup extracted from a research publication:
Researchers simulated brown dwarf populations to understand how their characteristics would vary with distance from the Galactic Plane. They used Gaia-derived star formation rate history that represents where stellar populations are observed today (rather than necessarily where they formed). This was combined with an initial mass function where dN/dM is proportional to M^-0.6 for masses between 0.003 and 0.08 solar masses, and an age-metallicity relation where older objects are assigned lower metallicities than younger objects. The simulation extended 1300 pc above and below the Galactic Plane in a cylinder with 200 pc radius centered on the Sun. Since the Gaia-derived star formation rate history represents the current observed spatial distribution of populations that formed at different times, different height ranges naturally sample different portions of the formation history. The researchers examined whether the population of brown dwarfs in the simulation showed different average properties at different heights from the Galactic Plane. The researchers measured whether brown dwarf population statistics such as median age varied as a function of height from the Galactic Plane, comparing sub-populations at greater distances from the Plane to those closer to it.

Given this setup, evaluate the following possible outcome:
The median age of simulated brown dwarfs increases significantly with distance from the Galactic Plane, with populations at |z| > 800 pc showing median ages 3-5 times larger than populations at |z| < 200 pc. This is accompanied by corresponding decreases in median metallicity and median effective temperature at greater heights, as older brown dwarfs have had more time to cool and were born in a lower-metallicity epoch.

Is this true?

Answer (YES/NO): NO